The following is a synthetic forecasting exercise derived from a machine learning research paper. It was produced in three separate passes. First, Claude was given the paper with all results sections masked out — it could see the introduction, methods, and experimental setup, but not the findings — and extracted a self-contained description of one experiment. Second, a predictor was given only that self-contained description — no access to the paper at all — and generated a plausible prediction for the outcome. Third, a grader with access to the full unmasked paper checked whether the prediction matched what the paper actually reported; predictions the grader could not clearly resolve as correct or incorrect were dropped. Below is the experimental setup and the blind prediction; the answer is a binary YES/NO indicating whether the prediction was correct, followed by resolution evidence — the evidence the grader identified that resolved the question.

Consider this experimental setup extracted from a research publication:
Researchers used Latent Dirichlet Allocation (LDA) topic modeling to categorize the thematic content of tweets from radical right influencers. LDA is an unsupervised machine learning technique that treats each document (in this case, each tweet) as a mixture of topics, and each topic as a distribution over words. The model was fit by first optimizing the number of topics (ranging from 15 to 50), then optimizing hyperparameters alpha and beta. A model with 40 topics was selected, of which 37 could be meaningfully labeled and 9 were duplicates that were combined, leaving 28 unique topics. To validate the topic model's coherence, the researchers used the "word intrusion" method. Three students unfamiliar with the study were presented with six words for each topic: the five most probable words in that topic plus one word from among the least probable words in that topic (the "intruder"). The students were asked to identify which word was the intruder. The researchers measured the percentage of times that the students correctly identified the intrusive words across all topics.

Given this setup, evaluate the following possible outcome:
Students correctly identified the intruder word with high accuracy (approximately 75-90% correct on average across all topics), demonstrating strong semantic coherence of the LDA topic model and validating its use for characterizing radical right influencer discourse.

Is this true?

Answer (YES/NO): YES